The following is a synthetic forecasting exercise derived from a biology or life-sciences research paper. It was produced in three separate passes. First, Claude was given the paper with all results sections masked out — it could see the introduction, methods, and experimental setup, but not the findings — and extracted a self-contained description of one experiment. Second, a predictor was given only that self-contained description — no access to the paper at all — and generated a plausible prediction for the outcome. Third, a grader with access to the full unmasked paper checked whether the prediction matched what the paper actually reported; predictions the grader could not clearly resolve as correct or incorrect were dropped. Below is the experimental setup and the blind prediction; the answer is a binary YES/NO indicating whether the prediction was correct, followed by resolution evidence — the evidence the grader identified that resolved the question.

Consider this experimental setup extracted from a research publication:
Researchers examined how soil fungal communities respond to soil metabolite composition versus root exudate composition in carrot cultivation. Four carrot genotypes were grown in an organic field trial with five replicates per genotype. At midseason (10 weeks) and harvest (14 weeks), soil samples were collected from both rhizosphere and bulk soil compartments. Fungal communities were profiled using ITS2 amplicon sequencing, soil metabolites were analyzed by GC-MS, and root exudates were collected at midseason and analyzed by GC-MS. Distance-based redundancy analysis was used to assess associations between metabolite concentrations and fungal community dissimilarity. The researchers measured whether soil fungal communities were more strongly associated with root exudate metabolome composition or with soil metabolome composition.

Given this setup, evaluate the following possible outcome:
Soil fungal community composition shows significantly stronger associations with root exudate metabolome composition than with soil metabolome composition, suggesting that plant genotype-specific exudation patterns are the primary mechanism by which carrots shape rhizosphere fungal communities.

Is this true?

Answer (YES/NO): NO